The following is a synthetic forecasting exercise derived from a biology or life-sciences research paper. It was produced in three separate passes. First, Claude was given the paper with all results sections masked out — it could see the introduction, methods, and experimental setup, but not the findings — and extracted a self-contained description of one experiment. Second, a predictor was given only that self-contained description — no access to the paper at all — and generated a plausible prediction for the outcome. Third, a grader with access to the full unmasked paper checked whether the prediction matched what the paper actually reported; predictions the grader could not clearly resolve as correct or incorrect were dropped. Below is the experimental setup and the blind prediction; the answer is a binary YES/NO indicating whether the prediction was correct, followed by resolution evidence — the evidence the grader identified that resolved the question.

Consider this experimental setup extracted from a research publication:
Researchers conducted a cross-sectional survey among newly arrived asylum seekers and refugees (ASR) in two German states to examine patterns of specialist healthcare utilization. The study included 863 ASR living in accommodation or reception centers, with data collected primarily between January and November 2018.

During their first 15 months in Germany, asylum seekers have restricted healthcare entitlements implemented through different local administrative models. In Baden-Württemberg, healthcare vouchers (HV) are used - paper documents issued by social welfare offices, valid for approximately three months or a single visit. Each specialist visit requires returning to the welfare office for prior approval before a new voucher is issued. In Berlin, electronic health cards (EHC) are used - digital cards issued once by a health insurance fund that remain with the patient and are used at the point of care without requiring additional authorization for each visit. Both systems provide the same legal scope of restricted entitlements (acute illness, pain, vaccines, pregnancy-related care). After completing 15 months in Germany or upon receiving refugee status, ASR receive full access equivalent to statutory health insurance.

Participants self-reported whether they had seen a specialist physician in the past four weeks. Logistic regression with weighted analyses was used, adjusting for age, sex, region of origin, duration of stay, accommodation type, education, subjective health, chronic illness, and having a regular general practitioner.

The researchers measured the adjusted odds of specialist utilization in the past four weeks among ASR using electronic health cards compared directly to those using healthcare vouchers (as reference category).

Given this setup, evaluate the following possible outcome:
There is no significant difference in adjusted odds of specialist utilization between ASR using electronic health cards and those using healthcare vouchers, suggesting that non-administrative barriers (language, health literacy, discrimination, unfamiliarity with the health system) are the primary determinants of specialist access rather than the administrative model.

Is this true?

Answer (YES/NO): NO